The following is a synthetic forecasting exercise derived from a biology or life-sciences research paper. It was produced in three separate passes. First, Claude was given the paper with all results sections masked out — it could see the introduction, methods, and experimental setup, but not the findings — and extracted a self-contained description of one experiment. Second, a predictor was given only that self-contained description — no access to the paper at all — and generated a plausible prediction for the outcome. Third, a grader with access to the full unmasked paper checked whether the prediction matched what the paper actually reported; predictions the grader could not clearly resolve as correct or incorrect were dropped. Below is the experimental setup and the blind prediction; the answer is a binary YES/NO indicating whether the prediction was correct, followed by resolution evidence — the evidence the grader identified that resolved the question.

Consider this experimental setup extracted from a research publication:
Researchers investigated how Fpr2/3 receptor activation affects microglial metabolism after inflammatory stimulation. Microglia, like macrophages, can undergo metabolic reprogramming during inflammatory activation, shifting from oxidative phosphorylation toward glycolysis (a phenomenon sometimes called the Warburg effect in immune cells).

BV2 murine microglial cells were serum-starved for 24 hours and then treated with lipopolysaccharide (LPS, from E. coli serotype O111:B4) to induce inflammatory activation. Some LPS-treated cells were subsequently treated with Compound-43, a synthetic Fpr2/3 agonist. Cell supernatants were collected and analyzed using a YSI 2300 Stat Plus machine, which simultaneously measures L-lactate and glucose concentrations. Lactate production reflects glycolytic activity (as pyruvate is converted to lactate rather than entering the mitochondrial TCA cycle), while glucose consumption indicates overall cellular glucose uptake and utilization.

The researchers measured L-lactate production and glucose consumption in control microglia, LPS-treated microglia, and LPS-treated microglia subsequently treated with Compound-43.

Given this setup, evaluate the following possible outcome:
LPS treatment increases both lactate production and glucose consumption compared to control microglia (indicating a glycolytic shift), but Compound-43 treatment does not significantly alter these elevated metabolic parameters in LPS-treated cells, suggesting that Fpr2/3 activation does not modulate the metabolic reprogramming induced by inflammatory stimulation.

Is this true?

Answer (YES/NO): NO